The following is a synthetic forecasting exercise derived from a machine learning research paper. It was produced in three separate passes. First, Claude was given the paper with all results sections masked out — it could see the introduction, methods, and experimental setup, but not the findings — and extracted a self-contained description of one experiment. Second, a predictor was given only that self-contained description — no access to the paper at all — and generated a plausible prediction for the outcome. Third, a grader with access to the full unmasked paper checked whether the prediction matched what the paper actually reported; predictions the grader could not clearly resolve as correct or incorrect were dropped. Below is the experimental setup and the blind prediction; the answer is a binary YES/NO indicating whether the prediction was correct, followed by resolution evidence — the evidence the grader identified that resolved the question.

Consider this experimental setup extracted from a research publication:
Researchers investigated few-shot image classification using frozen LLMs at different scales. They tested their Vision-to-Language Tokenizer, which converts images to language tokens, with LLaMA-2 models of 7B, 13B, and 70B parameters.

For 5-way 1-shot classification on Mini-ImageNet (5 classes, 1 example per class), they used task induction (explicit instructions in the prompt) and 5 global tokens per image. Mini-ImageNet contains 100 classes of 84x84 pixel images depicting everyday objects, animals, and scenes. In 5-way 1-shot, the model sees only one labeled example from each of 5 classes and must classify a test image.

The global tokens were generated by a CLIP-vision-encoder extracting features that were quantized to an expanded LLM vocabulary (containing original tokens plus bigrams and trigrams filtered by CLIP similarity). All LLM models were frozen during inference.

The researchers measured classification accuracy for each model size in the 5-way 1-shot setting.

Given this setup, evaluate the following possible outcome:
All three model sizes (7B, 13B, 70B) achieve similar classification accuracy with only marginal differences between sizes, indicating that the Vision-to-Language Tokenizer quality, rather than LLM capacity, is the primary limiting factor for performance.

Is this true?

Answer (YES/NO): NO